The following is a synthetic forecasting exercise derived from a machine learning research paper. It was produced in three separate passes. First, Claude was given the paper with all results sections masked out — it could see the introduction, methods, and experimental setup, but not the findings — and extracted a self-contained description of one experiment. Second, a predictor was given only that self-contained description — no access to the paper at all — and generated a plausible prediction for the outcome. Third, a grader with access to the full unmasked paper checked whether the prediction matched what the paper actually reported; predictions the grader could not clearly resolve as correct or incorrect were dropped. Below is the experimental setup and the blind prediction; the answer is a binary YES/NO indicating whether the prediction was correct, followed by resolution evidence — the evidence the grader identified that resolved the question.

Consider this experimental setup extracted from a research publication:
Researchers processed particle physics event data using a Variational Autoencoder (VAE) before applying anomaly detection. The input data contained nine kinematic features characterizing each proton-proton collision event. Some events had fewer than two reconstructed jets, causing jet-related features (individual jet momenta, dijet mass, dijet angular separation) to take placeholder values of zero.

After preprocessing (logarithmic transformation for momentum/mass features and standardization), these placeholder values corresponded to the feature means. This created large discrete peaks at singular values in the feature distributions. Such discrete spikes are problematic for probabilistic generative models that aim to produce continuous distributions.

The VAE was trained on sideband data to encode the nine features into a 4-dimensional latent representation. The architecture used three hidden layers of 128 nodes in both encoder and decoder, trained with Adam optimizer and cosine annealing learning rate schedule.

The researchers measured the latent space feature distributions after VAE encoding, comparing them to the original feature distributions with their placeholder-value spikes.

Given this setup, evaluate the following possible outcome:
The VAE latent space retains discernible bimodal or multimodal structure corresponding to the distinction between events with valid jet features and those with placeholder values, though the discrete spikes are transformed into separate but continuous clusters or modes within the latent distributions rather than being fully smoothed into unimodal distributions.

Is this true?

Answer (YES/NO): NO